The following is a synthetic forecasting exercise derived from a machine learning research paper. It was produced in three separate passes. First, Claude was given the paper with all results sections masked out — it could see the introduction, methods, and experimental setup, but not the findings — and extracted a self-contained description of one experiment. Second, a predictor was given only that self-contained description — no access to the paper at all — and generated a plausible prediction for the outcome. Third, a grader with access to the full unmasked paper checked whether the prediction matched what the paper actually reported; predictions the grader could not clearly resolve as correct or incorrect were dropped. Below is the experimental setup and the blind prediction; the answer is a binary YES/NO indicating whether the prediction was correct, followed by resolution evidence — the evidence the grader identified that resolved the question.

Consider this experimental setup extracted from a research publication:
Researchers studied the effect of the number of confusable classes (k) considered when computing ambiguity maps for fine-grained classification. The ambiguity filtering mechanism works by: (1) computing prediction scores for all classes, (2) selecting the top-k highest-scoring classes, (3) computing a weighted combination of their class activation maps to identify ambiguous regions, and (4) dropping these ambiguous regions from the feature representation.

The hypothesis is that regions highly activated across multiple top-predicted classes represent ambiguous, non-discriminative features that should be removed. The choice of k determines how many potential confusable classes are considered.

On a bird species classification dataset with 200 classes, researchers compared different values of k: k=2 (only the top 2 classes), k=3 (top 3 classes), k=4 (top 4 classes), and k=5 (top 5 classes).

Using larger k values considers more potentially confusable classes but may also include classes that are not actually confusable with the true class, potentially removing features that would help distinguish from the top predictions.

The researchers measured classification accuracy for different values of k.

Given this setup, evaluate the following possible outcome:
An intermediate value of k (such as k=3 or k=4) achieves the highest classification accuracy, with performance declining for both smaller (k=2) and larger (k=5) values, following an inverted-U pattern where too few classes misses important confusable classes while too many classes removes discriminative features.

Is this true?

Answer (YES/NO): NO